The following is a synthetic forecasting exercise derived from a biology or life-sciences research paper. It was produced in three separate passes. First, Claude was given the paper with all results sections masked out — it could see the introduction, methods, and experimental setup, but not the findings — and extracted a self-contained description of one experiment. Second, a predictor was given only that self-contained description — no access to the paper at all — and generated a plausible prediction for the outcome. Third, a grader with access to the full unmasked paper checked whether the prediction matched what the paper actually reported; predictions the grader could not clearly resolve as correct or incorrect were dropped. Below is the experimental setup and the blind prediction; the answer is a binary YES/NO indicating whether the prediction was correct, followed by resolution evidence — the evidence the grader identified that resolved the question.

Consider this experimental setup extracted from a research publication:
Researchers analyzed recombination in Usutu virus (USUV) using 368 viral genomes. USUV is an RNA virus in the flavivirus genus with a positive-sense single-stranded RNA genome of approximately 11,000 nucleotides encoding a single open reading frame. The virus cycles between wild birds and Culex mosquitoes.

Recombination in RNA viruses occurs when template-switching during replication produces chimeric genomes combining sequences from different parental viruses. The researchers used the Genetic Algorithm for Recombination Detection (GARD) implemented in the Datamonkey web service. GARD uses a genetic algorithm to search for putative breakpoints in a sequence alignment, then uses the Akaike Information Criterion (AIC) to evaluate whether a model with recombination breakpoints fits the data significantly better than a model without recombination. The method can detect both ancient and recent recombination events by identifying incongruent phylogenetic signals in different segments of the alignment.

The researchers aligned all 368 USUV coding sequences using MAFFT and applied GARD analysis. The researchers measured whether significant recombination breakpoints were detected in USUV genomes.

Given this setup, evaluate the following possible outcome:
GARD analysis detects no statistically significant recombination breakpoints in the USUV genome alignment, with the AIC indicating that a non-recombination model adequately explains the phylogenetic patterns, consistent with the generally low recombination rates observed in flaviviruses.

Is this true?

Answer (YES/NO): YES